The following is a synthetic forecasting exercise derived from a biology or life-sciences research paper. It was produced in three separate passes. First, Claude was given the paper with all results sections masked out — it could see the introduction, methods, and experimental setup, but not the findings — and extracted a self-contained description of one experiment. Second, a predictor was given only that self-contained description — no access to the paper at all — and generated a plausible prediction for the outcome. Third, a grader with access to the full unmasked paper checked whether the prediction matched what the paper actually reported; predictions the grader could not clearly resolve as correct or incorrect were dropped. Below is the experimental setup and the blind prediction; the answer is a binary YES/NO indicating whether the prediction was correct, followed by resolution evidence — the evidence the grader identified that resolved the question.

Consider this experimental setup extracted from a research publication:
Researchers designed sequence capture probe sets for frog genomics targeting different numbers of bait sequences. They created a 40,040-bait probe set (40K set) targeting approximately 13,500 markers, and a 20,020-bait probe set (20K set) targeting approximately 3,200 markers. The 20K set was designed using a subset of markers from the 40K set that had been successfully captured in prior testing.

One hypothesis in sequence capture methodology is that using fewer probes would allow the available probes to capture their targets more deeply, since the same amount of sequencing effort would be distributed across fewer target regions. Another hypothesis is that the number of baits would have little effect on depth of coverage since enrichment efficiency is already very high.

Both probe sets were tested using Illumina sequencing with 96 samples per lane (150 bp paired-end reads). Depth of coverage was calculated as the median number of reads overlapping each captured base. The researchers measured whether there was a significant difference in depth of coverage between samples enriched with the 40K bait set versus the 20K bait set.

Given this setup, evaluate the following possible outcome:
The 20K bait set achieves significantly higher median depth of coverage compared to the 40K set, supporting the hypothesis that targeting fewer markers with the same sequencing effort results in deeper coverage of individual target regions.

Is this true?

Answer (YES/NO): YES